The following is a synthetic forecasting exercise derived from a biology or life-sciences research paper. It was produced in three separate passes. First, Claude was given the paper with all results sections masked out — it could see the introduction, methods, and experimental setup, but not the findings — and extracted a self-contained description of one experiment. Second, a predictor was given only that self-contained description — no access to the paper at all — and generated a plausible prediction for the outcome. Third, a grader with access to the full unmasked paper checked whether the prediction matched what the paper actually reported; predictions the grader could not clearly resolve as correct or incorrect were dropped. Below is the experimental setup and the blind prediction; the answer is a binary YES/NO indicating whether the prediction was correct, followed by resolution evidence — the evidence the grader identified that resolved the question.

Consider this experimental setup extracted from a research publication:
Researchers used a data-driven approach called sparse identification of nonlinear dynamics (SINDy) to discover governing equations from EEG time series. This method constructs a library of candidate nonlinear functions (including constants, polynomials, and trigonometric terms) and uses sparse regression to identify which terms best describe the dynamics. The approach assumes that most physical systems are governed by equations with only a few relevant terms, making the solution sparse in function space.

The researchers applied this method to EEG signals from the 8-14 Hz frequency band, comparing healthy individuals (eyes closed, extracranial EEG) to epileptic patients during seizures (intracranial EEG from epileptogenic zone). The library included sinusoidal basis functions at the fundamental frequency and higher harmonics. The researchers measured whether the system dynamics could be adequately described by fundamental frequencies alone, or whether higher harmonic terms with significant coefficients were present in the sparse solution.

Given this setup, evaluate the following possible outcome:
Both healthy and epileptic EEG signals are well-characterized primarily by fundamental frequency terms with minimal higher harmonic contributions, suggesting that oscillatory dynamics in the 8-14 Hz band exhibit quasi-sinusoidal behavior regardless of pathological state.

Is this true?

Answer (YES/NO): NO